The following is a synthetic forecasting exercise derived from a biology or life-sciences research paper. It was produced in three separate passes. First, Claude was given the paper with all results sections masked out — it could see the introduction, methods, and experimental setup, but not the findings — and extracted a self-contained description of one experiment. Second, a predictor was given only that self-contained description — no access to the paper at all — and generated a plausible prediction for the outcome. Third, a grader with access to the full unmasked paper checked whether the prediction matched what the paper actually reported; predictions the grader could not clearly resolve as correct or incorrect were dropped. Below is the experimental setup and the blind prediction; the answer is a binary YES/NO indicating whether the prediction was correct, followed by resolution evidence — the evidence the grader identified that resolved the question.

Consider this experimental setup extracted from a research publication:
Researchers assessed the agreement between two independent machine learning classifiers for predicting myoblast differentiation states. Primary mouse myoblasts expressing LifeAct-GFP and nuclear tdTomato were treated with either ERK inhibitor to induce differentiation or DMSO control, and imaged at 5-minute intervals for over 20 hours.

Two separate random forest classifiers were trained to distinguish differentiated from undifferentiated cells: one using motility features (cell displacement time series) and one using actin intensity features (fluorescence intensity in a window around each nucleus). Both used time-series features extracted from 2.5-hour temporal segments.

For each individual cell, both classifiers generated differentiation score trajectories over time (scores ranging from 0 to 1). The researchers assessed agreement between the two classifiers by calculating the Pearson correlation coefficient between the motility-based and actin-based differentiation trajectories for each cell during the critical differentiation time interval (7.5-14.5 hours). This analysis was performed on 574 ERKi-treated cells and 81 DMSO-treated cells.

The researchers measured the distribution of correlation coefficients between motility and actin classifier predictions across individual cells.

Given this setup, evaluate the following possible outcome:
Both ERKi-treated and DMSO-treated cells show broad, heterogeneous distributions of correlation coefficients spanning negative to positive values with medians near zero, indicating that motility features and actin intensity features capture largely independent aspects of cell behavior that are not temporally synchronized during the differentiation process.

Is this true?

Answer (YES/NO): NO